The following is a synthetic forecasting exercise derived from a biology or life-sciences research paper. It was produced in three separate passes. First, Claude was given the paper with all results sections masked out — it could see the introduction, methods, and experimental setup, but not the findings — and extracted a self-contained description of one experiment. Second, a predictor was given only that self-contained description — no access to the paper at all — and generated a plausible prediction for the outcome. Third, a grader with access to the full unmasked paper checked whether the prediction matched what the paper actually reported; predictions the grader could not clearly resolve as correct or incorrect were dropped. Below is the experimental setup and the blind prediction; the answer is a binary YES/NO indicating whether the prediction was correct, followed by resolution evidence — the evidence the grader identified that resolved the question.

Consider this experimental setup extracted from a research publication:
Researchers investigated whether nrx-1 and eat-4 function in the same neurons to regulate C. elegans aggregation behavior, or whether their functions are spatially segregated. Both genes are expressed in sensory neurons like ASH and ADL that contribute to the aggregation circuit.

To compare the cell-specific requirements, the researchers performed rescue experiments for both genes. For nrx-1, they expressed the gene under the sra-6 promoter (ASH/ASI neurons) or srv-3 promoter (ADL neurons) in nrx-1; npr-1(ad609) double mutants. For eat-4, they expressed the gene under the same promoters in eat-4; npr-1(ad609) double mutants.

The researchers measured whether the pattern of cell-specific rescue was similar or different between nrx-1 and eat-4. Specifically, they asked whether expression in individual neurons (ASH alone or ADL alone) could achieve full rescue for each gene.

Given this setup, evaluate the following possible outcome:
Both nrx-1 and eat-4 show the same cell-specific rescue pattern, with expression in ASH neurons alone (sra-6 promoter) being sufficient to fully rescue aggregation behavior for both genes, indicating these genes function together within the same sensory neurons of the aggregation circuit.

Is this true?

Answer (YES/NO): NO